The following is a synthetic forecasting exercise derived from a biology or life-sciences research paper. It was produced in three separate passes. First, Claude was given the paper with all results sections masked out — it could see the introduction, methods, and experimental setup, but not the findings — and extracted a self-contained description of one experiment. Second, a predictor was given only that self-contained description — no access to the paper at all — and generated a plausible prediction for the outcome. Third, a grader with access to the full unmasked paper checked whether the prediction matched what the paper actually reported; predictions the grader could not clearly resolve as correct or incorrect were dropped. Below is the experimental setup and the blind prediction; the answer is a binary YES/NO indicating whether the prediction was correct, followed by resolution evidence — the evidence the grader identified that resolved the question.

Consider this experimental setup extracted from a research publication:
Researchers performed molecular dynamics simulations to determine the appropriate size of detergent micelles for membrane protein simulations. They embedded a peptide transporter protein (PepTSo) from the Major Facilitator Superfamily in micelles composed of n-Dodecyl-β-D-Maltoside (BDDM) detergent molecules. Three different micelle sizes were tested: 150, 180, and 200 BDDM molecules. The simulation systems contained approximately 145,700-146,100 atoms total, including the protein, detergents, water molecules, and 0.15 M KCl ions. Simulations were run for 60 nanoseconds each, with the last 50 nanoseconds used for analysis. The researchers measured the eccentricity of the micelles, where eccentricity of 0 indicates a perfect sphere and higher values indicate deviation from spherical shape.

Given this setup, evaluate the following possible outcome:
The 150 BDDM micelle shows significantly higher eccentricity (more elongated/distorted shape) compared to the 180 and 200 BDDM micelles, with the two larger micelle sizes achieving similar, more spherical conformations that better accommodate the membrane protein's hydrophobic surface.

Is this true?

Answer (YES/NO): NO